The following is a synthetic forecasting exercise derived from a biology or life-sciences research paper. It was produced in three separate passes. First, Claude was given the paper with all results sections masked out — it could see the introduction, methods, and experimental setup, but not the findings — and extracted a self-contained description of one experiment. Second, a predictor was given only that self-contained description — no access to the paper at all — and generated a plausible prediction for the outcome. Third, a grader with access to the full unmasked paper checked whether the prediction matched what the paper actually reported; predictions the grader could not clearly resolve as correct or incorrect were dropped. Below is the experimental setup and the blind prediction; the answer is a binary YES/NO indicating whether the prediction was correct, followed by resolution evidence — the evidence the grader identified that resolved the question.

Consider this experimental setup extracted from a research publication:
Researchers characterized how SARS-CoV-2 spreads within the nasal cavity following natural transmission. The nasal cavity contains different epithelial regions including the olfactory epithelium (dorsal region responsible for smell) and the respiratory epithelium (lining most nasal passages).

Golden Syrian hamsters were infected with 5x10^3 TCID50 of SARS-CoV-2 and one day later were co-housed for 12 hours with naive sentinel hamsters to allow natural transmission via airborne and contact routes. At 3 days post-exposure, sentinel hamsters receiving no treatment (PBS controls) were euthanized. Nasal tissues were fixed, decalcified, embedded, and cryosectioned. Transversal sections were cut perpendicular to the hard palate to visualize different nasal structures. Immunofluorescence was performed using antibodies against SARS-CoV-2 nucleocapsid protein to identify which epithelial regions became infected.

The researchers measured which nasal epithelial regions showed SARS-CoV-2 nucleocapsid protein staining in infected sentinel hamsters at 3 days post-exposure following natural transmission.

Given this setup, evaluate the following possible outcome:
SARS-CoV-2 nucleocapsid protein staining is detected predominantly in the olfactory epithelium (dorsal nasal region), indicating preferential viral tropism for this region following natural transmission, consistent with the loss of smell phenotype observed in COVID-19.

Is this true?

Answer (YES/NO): YES